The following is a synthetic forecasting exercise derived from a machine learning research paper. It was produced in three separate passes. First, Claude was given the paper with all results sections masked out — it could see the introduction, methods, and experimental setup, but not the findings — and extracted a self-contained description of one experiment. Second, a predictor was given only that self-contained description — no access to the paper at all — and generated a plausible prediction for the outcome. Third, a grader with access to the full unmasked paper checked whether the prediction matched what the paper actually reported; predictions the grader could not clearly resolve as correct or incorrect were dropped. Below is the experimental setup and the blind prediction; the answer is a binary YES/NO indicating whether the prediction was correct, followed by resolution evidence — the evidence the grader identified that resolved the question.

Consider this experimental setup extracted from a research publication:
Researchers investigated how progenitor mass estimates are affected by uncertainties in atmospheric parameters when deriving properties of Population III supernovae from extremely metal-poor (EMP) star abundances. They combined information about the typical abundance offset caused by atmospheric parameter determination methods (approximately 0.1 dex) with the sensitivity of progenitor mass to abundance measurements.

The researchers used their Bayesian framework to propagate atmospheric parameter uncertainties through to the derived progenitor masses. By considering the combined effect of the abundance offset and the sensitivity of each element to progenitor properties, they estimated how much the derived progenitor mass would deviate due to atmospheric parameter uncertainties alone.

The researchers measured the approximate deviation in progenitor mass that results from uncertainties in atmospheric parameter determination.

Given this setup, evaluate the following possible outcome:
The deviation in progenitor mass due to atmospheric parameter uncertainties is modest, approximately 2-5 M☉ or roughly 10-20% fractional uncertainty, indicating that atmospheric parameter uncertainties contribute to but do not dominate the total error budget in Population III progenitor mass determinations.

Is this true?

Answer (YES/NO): YES